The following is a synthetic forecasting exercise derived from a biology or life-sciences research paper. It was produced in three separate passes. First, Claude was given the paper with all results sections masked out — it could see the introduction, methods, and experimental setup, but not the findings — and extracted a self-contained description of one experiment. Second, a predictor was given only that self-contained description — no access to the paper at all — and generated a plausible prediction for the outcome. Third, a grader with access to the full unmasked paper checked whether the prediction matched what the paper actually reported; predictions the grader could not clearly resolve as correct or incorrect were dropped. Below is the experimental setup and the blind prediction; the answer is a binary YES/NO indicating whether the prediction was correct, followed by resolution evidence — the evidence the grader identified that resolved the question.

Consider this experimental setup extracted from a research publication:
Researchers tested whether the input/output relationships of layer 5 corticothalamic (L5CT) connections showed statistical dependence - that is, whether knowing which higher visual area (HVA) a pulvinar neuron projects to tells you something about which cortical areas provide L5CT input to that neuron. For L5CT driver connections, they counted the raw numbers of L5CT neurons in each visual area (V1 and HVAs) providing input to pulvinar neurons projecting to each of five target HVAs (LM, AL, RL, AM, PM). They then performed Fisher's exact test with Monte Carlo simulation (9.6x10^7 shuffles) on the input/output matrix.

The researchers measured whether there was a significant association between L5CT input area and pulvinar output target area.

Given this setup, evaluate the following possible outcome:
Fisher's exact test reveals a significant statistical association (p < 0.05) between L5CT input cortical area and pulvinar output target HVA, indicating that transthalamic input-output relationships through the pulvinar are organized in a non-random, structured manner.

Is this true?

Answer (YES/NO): YES